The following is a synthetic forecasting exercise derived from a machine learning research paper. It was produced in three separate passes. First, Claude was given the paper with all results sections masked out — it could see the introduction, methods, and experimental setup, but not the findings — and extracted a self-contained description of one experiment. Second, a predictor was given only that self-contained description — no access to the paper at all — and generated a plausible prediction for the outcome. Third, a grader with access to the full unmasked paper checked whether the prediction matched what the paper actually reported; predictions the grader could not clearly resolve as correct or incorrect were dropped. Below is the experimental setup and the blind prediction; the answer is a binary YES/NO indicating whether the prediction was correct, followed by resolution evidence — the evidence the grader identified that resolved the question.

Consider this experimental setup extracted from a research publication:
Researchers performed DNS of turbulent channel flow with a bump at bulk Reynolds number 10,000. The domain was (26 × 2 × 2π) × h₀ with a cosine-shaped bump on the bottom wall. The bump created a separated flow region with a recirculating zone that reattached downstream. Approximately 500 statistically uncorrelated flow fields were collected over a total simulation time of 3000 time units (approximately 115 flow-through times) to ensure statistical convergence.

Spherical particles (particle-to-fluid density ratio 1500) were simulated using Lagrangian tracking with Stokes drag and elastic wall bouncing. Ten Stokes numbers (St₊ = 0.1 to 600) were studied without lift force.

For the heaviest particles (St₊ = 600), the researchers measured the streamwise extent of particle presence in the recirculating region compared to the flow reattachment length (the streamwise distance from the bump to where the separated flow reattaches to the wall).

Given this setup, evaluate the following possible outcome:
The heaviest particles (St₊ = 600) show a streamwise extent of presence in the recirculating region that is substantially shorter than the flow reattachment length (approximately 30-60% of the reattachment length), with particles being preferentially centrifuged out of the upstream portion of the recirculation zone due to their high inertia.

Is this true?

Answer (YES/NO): NO